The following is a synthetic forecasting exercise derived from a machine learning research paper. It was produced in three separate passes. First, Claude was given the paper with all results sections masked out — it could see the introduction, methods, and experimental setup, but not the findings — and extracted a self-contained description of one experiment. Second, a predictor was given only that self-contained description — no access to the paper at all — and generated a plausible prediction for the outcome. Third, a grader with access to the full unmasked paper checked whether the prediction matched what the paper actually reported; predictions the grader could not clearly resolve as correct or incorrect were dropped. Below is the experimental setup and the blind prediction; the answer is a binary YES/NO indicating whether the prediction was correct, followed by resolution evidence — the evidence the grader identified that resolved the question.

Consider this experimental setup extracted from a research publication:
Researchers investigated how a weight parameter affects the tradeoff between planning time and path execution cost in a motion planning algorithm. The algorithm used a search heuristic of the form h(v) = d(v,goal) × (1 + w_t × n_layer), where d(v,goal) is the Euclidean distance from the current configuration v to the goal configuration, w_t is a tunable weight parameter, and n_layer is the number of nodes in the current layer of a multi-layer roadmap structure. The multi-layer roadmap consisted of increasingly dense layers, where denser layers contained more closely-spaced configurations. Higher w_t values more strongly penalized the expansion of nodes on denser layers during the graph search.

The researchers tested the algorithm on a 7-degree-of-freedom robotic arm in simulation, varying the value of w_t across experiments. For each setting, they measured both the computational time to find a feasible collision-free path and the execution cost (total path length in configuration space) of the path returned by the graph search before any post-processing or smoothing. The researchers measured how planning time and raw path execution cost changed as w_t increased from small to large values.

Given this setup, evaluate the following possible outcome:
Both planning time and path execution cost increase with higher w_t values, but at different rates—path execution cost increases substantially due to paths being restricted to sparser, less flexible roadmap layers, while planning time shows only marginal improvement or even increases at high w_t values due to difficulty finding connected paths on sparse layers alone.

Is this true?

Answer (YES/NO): NO